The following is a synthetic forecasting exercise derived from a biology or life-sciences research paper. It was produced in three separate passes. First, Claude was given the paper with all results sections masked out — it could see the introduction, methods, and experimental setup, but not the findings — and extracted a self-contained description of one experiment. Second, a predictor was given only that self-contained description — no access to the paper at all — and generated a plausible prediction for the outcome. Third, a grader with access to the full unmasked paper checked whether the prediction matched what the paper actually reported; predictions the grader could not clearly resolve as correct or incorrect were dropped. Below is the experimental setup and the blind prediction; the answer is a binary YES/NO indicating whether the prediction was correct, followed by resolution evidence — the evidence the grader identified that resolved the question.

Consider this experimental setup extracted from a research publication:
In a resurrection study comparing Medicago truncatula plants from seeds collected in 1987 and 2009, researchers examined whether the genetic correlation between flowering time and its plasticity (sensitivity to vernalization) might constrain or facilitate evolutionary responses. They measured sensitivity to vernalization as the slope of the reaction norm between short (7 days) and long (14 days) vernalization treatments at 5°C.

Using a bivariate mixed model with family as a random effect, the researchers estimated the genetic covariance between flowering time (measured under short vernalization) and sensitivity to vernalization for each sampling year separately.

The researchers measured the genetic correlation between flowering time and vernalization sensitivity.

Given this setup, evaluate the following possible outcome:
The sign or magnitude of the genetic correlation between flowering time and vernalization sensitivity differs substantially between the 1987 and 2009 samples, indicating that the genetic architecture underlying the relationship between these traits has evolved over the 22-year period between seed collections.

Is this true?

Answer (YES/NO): NO